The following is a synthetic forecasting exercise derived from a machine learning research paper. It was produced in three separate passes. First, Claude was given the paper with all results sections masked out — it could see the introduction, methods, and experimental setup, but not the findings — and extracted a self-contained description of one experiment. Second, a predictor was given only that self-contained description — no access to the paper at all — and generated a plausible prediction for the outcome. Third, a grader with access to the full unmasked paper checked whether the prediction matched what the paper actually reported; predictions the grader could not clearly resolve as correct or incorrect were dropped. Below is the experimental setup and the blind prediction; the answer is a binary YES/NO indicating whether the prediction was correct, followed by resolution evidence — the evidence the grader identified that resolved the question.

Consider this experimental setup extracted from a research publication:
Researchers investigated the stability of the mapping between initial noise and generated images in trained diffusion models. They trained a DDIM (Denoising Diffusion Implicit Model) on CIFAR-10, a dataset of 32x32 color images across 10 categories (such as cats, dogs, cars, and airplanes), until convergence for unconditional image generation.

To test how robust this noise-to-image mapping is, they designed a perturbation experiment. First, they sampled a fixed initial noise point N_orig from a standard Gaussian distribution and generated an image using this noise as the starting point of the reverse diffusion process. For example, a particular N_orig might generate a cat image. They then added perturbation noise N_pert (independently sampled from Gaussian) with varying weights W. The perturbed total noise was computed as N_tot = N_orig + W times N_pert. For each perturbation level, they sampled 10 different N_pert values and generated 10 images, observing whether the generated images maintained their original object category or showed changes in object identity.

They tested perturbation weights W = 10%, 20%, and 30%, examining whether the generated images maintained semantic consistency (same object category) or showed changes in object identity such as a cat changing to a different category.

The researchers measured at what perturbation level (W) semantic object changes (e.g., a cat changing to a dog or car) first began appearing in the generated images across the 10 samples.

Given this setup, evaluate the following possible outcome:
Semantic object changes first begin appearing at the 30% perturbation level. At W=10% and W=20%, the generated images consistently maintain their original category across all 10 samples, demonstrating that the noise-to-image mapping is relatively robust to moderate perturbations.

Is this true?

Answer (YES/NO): YES